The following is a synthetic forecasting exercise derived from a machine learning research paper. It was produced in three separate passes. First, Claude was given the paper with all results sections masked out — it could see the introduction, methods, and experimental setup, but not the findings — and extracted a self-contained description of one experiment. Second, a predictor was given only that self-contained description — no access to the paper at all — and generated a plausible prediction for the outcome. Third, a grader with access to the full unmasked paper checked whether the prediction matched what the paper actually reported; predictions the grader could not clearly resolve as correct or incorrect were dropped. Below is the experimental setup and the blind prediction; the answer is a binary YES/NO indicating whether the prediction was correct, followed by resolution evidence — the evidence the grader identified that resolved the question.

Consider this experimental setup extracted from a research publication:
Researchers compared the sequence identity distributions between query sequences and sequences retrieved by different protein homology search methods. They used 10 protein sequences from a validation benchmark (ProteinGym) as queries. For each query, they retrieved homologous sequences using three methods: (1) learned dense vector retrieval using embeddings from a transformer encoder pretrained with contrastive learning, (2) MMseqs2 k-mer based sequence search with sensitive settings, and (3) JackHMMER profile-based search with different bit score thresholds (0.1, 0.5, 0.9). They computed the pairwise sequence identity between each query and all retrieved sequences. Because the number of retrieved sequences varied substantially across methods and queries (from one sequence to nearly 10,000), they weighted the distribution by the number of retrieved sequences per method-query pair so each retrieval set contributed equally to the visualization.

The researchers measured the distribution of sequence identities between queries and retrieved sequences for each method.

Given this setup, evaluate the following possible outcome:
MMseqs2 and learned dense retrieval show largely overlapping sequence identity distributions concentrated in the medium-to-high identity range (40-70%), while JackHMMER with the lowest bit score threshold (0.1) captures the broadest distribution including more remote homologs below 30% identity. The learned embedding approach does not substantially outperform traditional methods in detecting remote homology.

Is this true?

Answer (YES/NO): NO